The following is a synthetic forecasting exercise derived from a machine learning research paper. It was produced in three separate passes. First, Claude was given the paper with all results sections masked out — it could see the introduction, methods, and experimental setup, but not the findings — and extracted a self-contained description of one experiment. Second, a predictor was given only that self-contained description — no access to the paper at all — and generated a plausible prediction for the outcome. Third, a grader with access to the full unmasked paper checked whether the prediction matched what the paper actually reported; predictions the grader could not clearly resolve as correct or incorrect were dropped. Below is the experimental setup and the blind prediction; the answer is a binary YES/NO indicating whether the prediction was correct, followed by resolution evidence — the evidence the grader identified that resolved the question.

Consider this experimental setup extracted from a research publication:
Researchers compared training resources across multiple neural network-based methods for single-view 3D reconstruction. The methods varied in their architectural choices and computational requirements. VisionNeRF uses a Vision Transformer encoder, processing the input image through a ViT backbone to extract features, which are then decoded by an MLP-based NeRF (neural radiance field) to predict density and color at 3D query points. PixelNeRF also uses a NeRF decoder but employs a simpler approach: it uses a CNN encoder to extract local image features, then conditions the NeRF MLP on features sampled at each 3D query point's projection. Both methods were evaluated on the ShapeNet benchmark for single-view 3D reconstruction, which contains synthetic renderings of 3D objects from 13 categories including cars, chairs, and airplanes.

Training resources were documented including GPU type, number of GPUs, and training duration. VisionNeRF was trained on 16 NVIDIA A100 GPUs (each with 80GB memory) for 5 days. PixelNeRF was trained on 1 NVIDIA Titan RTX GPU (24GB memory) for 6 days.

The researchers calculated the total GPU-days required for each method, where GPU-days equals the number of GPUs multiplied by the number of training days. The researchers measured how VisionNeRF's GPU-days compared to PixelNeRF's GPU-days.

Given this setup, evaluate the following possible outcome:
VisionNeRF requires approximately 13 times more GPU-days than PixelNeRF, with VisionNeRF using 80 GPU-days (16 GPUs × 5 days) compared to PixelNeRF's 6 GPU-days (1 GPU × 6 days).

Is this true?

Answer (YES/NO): YES